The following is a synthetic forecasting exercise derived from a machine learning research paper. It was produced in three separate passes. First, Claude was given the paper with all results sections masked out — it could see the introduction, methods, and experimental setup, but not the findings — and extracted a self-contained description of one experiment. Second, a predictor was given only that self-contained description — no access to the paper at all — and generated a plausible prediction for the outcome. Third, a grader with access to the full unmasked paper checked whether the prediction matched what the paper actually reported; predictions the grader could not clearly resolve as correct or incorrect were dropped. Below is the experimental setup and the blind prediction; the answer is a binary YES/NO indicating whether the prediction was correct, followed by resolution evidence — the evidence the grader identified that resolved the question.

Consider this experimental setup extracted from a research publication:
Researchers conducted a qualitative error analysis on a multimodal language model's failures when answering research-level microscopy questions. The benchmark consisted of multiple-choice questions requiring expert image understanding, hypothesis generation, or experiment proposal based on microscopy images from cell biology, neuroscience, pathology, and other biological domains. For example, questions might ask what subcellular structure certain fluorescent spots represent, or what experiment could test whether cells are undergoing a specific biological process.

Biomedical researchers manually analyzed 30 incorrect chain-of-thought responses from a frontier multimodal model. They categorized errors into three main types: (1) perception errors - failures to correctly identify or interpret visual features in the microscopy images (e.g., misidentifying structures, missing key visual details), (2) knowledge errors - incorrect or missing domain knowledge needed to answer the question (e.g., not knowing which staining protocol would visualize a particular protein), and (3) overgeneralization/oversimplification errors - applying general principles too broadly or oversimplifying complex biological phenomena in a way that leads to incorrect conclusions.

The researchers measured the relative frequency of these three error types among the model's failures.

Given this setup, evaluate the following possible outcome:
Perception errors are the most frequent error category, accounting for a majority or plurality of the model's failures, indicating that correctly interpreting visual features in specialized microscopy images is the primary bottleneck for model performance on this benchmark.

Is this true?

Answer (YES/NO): YES